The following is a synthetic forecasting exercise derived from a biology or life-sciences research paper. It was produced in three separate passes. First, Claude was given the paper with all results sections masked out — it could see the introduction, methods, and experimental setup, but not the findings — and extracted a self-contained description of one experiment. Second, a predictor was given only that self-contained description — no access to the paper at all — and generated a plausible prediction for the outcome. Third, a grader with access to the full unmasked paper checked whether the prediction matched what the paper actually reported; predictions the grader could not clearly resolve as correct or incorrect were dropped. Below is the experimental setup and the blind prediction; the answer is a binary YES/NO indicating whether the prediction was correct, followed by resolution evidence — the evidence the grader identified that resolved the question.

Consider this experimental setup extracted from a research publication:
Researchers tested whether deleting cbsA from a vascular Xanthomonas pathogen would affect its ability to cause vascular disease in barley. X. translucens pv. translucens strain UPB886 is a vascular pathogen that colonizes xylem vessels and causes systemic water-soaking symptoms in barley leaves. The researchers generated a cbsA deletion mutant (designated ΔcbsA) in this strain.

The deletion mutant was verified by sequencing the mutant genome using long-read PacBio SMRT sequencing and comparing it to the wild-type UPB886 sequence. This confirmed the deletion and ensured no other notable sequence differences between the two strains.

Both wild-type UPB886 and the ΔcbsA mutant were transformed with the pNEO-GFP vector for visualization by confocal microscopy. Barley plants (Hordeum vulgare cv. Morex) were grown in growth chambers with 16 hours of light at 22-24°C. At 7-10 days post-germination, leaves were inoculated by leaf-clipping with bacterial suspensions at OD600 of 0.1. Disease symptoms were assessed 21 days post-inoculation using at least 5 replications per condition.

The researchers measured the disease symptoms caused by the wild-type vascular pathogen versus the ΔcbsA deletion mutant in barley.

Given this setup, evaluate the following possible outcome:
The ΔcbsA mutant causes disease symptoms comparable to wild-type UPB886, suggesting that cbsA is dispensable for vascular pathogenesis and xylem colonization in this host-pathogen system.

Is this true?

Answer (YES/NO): NO